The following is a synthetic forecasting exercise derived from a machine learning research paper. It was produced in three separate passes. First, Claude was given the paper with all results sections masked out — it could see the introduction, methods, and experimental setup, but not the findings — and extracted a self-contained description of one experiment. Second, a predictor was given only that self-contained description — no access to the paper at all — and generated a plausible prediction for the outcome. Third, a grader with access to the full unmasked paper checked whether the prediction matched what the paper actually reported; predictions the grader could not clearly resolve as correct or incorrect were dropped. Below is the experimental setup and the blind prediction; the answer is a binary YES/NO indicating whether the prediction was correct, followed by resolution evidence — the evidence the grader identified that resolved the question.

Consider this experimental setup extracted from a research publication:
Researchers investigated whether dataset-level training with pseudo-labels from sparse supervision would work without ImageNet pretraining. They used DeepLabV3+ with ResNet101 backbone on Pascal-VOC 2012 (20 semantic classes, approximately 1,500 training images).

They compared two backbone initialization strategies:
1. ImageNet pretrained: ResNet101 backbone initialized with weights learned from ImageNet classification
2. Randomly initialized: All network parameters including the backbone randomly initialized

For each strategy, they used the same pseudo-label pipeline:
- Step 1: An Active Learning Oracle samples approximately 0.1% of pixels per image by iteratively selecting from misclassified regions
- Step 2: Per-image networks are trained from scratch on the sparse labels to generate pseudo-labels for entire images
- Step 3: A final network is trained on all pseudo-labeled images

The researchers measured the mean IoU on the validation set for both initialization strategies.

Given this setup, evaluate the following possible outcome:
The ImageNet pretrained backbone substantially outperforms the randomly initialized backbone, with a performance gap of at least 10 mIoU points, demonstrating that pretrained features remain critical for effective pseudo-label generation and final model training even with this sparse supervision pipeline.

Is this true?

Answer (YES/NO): YES